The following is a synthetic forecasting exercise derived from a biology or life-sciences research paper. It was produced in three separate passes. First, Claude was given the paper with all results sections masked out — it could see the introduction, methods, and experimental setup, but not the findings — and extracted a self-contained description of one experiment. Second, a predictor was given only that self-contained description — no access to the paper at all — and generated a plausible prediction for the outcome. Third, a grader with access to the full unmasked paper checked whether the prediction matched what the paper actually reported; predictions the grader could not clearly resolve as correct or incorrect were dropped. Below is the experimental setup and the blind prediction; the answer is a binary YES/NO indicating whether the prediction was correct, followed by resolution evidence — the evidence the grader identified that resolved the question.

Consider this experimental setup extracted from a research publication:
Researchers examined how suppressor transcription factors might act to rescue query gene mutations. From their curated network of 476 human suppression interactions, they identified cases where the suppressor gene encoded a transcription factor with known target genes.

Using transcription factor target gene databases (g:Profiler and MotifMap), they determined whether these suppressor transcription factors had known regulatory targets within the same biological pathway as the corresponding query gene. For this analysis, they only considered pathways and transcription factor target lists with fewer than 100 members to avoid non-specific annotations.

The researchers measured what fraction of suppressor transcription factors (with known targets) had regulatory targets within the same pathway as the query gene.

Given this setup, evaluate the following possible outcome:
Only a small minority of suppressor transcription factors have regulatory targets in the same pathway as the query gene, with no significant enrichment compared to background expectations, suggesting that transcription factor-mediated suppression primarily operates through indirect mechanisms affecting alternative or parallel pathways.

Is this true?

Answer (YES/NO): NO